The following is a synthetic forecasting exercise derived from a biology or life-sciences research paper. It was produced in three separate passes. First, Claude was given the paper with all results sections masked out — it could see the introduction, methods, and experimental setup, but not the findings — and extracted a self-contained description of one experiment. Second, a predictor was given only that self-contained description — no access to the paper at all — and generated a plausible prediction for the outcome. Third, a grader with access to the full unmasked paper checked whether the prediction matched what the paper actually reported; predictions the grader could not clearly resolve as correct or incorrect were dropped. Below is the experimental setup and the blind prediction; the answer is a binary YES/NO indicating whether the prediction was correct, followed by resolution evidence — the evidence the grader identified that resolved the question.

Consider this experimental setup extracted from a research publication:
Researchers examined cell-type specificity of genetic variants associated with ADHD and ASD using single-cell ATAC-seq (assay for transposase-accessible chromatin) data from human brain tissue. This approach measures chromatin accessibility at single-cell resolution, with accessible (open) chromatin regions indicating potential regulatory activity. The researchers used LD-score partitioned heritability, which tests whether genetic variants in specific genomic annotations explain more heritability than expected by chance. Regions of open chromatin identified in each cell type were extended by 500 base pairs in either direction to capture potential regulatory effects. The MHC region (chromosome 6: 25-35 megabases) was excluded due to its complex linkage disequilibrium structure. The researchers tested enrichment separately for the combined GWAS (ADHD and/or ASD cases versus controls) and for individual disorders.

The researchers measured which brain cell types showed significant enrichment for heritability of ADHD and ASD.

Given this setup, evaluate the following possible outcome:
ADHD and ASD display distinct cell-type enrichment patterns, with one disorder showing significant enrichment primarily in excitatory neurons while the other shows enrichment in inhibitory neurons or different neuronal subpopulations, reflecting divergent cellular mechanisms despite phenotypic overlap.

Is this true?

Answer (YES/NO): NO